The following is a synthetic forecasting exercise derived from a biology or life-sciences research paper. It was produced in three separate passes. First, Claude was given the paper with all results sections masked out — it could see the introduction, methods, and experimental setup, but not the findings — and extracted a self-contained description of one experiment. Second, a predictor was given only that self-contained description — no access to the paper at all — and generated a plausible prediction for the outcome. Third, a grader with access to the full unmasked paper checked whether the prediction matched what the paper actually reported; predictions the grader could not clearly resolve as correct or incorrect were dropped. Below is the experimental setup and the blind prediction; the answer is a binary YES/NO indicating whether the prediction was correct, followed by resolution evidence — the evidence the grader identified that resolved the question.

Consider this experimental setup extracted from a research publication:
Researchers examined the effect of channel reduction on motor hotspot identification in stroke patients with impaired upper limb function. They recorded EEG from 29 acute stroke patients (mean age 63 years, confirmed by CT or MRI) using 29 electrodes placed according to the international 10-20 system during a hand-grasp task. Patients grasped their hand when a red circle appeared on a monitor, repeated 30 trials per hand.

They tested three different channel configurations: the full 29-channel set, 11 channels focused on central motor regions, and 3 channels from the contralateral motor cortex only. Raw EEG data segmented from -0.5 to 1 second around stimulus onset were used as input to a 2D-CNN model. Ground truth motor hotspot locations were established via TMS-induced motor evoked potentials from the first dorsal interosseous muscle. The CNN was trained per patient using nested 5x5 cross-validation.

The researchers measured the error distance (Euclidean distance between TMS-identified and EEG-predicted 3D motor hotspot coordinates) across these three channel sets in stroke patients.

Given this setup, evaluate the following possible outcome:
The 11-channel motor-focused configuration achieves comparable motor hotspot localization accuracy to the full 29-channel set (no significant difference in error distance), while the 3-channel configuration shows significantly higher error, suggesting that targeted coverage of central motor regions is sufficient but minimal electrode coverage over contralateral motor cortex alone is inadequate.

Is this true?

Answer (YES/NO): NO